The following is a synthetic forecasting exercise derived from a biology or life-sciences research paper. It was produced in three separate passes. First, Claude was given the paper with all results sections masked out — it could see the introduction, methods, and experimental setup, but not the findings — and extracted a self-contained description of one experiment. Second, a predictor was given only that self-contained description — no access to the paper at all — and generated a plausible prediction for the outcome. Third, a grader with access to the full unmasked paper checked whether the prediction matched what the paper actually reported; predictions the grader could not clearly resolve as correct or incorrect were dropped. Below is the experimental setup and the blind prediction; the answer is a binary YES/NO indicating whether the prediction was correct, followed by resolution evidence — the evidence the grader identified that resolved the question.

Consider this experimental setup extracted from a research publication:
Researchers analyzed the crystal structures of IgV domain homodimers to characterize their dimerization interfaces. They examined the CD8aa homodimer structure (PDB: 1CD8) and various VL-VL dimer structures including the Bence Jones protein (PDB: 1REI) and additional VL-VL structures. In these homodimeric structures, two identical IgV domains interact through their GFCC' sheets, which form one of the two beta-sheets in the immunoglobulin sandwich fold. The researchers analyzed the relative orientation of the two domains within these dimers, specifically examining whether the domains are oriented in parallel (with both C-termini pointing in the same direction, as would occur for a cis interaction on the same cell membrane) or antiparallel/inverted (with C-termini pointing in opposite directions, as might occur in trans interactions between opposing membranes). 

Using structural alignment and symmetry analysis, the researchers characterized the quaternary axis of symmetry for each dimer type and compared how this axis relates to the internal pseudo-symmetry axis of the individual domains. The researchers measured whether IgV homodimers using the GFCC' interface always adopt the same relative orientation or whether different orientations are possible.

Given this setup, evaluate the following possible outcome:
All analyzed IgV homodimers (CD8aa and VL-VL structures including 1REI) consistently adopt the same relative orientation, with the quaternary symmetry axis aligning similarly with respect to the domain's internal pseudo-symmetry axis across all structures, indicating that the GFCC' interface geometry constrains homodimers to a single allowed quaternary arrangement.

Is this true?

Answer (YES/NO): NO